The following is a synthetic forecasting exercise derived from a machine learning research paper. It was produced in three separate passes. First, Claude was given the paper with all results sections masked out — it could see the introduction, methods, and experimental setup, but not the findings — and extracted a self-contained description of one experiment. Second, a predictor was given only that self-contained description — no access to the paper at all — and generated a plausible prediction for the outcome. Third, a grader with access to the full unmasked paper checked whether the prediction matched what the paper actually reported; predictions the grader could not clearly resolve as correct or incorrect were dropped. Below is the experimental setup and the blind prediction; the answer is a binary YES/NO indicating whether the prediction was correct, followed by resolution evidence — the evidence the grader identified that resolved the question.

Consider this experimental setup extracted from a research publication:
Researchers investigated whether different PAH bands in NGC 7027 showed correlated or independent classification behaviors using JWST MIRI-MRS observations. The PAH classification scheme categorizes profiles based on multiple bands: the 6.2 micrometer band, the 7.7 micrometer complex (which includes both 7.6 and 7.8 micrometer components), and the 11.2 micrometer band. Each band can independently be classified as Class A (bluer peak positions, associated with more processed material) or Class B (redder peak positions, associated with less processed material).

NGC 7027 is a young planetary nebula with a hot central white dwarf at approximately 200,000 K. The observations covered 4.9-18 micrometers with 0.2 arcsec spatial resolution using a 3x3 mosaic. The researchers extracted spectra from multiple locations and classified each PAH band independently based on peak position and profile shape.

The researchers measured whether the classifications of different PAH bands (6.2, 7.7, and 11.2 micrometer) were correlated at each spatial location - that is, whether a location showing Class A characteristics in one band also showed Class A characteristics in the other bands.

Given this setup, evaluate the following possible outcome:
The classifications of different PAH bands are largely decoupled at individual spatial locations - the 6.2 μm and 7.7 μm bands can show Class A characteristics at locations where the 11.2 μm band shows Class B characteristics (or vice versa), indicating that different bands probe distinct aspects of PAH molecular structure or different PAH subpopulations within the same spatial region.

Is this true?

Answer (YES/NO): NO